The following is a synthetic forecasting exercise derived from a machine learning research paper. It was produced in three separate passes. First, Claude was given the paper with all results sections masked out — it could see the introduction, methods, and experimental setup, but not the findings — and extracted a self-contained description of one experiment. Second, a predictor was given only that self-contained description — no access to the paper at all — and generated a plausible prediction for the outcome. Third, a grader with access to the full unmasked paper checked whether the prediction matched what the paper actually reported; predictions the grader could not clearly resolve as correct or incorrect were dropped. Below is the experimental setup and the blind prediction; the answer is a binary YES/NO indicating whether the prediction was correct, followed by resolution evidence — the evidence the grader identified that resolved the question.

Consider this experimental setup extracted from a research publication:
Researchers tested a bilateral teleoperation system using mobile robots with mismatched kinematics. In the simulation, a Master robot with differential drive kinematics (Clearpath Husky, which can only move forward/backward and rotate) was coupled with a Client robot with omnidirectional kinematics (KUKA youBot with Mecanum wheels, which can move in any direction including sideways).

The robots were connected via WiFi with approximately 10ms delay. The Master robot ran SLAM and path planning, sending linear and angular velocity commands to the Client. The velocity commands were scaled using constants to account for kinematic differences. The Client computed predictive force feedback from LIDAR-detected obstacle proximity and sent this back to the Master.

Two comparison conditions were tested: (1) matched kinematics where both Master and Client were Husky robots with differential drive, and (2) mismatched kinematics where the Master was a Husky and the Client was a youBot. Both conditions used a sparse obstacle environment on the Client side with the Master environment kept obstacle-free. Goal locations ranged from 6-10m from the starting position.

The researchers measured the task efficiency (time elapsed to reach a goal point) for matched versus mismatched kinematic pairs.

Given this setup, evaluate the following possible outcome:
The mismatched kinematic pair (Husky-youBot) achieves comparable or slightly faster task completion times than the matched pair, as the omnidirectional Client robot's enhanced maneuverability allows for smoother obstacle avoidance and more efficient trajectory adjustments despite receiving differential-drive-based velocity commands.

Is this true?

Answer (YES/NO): NO